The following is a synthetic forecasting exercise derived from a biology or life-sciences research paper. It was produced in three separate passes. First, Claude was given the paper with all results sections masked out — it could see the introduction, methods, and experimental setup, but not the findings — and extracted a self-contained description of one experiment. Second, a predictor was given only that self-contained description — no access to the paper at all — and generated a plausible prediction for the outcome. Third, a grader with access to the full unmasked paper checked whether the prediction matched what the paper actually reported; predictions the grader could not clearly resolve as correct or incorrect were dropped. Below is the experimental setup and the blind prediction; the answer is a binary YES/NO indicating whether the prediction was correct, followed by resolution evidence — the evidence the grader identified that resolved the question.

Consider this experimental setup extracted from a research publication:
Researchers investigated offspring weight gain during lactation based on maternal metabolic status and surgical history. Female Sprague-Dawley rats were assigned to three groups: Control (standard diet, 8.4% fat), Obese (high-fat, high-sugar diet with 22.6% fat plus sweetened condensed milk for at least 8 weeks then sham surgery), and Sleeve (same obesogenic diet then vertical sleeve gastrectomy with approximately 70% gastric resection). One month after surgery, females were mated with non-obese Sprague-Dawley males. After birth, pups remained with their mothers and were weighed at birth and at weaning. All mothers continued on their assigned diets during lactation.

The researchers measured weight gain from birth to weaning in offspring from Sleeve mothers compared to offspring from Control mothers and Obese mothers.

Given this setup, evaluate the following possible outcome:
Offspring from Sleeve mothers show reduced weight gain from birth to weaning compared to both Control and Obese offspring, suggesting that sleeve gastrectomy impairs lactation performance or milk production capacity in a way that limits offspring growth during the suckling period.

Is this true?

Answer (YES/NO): NO